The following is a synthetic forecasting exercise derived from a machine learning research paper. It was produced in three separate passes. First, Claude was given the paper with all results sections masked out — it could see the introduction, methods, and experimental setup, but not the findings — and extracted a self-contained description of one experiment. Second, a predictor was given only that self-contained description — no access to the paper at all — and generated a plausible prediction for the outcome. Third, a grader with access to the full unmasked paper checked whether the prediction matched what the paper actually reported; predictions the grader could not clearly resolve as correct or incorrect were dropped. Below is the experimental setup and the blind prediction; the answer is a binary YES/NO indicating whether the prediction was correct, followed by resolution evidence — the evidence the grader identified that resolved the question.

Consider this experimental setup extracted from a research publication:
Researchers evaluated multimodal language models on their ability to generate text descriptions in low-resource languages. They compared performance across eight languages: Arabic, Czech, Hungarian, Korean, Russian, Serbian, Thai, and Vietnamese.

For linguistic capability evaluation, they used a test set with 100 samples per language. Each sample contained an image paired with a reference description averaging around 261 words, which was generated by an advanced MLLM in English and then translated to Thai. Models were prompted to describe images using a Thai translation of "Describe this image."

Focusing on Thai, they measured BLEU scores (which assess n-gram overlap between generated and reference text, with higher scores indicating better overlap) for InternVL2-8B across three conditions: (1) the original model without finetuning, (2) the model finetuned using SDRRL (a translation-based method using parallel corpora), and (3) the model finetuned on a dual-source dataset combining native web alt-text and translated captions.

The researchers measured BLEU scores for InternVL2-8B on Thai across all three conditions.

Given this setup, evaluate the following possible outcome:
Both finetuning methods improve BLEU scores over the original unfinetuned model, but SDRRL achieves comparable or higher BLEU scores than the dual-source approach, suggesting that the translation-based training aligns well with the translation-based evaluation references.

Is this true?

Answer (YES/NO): NO